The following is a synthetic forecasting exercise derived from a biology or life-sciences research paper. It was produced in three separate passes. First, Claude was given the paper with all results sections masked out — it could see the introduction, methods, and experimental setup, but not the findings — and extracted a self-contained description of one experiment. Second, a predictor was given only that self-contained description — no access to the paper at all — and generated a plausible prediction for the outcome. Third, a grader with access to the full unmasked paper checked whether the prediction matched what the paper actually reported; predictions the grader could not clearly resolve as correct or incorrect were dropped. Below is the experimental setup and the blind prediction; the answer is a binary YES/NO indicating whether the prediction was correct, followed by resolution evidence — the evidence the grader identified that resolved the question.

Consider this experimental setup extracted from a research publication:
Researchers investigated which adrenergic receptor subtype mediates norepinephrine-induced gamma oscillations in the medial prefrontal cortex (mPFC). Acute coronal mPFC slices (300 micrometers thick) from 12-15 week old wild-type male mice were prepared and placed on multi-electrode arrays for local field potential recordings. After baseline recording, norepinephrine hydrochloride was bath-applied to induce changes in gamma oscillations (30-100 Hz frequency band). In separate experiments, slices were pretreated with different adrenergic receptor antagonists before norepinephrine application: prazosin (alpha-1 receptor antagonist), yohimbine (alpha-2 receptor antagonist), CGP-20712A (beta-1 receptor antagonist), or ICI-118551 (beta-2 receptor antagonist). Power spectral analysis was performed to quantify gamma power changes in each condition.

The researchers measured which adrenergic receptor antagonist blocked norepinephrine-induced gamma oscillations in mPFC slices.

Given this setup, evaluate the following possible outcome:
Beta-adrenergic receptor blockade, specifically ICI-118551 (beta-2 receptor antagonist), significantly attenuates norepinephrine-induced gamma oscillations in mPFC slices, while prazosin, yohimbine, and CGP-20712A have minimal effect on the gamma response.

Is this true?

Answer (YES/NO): NO